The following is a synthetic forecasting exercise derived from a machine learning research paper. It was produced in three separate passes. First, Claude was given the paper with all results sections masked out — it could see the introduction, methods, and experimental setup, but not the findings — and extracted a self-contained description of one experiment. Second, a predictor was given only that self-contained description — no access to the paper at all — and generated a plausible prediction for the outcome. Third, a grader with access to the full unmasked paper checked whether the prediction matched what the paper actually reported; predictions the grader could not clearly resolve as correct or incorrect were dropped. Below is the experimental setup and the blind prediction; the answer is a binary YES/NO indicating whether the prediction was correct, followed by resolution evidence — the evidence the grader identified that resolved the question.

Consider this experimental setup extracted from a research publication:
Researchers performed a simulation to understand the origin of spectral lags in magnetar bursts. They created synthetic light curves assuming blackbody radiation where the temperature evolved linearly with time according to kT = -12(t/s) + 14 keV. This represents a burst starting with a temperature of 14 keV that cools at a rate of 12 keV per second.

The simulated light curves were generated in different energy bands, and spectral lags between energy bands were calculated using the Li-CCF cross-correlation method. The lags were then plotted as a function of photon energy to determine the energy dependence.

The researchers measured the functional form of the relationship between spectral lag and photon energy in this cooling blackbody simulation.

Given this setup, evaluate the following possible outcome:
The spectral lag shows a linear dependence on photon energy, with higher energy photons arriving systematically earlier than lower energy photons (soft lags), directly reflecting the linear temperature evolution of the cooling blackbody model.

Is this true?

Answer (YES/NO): YES